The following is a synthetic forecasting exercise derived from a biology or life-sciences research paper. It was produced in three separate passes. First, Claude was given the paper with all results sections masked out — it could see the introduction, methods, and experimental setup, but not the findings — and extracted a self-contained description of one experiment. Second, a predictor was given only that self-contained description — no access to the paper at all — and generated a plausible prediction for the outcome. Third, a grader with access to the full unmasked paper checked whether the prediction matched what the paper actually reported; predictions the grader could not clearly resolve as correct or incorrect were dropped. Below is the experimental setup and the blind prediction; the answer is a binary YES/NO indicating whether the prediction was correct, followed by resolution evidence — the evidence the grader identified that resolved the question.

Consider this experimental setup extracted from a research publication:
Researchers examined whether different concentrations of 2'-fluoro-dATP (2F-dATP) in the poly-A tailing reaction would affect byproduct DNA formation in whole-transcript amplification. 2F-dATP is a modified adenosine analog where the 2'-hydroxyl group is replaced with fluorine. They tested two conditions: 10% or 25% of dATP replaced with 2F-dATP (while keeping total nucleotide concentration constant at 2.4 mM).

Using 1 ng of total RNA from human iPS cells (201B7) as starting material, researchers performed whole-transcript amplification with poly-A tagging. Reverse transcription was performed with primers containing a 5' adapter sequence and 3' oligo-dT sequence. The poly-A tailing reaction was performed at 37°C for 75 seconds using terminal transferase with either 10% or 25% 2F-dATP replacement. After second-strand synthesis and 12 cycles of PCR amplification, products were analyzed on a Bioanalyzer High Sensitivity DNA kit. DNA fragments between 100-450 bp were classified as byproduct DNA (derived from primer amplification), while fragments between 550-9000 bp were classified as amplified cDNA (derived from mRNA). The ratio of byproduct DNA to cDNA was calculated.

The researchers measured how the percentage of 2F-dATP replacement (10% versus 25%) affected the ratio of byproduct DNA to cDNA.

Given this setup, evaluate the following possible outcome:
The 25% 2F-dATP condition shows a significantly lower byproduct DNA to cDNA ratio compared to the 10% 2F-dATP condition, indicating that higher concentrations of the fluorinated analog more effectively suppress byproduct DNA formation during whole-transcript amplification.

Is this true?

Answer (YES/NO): YES